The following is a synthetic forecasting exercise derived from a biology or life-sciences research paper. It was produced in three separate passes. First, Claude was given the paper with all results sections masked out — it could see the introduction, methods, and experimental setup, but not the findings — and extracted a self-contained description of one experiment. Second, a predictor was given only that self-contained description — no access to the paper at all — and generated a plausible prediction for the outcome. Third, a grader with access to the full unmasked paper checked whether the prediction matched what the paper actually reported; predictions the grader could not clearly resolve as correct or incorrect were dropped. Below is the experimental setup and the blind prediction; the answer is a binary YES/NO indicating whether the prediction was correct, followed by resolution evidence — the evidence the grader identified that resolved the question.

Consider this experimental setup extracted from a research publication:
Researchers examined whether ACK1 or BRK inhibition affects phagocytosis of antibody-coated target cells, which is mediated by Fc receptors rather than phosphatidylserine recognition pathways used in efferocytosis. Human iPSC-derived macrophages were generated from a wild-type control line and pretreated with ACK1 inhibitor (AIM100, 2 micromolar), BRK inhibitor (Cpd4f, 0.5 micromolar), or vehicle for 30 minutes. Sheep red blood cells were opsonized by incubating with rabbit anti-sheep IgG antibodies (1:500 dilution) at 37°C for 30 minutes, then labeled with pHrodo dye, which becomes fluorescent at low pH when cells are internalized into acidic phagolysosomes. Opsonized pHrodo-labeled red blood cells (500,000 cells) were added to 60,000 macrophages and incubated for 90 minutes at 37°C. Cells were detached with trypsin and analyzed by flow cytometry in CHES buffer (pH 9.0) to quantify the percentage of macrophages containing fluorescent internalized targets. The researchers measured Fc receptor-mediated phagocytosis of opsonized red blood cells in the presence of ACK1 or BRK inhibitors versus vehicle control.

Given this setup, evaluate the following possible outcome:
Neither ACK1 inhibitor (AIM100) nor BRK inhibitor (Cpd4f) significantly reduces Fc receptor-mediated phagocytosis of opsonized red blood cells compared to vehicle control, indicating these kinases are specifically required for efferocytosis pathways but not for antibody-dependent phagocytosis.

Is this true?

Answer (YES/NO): YES